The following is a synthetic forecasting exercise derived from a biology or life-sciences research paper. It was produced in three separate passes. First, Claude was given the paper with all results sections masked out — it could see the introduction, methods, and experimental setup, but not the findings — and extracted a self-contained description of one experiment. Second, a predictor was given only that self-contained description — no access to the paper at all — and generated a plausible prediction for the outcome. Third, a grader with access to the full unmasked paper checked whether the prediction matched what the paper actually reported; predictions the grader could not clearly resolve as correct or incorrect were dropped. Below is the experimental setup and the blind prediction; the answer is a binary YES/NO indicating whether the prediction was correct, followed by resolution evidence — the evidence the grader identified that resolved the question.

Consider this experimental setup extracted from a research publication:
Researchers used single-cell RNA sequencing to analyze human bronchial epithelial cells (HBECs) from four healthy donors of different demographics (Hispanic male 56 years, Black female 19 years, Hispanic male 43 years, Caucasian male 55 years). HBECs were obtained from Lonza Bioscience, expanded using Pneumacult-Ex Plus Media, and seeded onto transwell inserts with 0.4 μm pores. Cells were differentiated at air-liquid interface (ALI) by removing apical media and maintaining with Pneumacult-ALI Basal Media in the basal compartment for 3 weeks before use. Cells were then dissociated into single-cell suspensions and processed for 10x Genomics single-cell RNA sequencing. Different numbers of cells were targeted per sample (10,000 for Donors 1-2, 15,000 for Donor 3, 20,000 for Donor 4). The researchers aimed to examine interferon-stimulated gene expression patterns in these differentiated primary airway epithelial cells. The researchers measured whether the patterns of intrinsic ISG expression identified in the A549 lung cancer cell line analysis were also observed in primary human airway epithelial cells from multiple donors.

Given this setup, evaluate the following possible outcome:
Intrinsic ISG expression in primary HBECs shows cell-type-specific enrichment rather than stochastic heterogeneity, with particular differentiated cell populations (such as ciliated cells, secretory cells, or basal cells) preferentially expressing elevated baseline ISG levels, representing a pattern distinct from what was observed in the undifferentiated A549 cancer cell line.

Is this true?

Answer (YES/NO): NO